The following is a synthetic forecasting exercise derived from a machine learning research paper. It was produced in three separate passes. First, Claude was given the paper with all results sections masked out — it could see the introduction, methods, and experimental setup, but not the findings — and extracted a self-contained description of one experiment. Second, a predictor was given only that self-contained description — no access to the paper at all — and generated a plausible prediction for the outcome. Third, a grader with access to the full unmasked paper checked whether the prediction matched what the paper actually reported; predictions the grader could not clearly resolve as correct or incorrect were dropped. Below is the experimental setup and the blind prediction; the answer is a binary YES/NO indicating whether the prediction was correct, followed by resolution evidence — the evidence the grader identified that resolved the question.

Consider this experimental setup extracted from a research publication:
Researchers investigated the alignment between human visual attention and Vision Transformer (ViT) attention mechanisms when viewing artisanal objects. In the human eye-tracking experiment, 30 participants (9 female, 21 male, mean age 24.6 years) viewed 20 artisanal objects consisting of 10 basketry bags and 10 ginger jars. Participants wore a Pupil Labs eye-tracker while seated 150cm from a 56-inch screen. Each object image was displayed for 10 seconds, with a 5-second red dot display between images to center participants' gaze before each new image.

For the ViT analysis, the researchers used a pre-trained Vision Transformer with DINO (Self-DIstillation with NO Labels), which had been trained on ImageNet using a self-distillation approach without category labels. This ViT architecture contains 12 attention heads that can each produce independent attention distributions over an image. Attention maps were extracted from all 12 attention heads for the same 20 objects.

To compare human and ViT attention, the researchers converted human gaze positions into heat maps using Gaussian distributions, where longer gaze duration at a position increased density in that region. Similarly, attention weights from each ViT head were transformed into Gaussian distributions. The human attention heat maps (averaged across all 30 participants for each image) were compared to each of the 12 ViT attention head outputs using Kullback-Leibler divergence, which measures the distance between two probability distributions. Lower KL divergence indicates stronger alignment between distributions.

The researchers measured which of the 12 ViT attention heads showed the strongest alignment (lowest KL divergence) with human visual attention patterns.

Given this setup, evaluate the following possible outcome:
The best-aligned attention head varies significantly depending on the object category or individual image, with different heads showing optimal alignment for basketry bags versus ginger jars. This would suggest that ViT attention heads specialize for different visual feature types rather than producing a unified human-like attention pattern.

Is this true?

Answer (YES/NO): NO